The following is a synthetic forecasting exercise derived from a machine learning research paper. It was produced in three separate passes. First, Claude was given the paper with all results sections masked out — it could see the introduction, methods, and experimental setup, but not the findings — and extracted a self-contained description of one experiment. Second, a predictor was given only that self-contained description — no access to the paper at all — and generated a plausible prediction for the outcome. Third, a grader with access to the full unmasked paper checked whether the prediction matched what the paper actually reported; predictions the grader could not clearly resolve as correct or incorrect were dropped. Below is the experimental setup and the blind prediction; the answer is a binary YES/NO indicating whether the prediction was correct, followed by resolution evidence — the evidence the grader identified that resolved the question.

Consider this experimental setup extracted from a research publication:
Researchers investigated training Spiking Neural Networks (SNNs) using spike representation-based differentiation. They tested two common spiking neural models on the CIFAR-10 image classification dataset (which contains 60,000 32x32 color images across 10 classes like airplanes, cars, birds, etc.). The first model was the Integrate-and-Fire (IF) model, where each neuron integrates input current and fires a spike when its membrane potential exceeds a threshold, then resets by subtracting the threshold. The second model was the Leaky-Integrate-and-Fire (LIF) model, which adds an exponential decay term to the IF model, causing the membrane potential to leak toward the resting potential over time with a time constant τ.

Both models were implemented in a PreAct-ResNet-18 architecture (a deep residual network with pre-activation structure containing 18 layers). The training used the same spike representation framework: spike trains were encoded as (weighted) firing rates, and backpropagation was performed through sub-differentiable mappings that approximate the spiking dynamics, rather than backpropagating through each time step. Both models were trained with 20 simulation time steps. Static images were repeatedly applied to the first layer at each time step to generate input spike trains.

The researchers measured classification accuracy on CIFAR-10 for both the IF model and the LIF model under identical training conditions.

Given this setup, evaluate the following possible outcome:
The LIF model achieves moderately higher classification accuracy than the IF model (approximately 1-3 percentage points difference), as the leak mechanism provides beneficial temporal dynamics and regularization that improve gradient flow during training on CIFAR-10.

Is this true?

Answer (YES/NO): NO